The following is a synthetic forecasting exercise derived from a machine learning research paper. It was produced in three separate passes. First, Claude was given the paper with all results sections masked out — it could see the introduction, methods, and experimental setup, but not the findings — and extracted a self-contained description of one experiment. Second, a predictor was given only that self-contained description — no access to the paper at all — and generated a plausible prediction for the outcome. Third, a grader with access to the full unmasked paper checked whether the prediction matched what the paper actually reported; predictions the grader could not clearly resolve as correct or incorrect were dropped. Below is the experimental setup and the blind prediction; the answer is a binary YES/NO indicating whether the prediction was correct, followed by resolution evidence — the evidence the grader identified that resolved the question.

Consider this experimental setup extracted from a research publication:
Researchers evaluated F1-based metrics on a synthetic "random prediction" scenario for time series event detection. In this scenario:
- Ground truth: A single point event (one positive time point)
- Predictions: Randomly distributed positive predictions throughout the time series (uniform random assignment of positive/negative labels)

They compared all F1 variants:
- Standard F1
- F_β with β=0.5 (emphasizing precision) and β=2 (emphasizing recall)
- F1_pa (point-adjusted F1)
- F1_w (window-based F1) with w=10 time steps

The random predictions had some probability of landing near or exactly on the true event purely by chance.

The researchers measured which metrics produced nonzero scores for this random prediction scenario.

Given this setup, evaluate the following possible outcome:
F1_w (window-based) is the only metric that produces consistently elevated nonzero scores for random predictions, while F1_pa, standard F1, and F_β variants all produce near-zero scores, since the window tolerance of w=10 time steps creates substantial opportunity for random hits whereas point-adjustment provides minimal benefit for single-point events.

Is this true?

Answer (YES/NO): YES